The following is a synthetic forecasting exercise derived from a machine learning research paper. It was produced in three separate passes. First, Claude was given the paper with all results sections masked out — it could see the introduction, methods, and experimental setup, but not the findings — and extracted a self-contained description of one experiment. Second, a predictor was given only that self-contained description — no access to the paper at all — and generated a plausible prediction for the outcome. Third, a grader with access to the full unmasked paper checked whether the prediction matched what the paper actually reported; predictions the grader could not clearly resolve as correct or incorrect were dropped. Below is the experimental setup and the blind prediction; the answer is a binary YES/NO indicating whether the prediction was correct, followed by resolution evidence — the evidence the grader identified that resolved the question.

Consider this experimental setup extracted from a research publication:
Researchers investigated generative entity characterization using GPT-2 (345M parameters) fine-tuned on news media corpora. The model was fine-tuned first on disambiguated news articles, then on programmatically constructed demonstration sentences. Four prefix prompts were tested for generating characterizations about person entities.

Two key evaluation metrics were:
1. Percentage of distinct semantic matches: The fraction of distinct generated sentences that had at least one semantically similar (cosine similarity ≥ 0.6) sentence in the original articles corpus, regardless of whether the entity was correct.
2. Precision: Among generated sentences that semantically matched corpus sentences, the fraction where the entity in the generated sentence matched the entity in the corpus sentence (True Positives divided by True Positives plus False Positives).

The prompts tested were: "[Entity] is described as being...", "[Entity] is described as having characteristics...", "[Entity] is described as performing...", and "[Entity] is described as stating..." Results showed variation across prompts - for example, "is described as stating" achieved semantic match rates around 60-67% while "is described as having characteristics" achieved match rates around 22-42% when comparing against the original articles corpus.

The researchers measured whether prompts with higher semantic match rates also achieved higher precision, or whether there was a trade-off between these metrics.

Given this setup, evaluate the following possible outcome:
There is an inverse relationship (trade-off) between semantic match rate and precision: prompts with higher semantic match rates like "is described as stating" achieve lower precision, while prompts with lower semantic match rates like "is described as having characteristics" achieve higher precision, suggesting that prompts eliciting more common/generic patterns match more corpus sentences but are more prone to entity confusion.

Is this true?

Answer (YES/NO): NO